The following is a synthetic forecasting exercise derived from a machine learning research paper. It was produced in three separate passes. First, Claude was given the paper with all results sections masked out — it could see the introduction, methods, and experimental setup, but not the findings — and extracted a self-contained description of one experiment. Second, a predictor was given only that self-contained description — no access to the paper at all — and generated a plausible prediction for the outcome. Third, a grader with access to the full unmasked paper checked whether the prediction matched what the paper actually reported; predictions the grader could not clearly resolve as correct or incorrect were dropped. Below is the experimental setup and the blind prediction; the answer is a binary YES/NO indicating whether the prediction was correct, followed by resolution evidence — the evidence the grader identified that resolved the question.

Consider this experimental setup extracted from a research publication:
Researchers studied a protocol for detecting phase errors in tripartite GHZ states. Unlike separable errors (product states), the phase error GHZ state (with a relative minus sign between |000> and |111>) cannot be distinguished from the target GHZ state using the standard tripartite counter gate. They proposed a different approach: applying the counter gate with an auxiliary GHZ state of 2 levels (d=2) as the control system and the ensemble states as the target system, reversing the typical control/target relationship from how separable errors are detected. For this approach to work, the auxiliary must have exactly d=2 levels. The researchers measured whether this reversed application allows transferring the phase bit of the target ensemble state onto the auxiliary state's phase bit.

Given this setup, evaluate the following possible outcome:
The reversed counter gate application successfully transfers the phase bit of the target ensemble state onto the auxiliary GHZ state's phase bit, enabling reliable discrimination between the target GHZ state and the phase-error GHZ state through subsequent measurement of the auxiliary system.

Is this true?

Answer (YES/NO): YES